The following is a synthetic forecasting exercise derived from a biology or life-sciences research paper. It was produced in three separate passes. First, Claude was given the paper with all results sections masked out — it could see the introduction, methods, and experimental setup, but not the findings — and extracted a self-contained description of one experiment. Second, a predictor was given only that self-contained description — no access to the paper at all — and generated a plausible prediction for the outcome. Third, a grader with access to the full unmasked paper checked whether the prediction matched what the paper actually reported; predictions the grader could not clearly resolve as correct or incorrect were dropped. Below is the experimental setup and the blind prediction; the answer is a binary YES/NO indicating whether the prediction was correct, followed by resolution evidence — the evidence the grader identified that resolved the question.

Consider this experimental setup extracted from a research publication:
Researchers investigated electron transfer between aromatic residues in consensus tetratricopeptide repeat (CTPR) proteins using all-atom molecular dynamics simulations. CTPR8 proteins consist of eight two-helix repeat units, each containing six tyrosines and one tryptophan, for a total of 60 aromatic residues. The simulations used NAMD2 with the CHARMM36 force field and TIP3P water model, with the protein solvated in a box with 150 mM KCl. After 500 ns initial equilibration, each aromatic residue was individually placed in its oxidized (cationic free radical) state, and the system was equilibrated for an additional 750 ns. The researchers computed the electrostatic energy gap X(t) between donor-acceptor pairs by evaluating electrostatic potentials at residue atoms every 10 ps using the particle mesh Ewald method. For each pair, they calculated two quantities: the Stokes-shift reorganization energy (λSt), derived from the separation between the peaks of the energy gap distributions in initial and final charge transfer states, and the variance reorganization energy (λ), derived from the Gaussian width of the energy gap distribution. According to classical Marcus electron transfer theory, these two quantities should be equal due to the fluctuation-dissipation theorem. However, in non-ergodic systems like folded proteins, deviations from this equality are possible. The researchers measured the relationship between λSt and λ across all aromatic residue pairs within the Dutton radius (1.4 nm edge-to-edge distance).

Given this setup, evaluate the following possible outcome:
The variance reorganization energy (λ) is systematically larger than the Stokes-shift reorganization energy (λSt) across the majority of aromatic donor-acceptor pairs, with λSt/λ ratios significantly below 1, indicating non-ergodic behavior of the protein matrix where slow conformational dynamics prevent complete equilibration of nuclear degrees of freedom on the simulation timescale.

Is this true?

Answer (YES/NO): YES